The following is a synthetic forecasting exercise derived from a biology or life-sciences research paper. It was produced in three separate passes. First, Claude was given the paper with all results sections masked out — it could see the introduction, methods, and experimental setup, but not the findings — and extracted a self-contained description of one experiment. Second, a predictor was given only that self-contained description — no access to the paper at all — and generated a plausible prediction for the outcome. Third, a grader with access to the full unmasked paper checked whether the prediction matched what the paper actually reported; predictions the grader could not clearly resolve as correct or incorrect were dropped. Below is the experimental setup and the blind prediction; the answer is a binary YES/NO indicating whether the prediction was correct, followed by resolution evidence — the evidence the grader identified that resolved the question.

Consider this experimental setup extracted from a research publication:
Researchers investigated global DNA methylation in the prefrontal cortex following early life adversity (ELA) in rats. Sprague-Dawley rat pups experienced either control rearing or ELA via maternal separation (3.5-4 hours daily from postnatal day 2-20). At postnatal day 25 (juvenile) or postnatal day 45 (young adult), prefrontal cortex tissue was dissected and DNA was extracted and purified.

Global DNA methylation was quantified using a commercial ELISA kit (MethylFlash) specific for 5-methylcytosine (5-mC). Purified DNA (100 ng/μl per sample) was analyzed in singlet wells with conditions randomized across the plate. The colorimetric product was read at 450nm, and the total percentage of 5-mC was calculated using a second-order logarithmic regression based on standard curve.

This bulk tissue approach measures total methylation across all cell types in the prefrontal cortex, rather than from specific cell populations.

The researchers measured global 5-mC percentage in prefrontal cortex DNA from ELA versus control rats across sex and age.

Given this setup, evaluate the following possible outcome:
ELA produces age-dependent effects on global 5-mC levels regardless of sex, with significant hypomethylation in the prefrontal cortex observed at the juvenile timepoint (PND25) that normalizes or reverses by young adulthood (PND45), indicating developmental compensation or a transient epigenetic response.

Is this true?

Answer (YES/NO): NO